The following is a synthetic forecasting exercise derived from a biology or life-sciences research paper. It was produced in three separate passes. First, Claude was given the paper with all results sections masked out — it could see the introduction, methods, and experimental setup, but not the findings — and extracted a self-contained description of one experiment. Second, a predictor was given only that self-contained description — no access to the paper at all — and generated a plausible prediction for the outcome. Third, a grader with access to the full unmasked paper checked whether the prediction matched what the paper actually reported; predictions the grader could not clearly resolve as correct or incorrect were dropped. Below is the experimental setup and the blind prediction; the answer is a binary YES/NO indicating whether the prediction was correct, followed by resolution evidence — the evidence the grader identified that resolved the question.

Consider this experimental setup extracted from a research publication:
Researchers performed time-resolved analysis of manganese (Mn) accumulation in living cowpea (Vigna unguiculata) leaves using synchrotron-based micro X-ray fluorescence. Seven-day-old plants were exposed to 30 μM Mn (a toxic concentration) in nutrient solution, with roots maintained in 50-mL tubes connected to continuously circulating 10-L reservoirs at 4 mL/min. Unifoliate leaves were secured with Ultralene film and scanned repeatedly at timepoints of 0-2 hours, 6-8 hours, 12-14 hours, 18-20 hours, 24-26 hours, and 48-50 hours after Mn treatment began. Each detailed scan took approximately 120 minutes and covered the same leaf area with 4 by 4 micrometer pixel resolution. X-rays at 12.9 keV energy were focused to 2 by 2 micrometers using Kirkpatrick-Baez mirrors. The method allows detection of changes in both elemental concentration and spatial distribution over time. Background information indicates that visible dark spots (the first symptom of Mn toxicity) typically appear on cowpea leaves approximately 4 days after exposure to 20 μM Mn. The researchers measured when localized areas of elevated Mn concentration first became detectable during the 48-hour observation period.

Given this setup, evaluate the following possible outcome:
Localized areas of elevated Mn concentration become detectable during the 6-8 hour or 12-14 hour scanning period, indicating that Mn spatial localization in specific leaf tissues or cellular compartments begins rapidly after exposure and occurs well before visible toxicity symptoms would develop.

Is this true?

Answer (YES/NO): YES